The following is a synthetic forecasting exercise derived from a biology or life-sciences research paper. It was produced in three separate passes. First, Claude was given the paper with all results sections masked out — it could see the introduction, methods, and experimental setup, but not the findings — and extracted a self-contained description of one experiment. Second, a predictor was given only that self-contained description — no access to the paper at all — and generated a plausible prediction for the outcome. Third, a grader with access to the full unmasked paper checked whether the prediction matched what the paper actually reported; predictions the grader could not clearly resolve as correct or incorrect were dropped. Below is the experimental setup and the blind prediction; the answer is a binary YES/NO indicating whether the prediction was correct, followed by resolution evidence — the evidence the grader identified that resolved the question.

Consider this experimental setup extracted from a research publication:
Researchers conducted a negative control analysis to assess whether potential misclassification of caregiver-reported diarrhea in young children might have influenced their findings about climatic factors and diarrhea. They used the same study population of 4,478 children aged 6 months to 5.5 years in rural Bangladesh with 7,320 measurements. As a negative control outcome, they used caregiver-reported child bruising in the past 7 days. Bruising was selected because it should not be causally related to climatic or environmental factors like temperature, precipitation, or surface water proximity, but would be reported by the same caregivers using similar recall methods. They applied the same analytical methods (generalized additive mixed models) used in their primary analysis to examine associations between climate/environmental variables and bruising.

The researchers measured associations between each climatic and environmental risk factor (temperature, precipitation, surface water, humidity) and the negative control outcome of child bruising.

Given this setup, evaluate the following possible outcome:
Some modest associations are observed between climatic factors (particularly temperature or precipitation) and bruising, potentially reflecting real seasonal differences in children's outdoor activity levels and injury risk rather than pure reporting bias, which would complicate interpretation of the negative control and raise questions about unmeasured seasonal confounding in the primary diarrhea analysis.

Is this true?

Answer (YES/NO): NO